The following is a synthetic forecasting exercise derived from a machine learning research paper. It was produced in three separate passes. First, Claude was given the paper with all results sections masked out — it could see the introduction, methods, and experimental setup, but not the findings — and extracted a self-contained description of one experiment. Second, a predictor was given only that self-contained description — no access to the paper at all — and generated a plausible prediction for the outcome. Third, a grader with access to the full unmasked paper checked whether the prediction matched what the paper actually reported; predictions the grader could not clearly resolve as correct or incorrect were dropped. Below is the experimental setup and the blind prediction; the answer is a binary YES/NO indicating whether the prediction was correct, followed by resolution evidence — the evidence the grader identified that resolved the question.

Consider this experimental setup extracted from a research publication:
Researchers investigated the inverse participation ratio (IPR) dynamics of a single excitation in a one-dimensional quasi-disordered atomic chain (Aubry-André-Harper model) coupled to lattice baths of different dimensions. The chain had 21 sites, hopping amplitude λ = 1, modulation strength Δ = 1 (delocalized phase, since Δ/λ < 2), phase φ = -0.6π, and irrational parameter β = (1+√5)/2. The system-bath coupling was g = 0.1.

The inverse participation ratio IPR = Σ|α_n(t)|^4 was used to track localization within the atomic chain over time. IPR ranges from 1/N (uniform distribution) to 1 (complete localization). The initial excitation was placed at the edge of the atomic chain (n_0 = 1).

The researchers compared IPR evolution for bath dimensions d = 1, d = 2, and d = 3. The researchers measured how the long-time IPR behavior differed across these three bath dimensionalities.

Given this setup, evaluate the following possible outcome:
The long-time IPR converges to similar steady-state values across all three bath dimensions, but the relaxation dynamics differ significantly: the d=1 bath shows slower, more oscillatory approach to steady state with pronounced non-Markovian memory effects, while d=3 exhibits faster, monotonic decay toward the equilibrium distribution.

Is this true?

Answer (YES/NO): NO